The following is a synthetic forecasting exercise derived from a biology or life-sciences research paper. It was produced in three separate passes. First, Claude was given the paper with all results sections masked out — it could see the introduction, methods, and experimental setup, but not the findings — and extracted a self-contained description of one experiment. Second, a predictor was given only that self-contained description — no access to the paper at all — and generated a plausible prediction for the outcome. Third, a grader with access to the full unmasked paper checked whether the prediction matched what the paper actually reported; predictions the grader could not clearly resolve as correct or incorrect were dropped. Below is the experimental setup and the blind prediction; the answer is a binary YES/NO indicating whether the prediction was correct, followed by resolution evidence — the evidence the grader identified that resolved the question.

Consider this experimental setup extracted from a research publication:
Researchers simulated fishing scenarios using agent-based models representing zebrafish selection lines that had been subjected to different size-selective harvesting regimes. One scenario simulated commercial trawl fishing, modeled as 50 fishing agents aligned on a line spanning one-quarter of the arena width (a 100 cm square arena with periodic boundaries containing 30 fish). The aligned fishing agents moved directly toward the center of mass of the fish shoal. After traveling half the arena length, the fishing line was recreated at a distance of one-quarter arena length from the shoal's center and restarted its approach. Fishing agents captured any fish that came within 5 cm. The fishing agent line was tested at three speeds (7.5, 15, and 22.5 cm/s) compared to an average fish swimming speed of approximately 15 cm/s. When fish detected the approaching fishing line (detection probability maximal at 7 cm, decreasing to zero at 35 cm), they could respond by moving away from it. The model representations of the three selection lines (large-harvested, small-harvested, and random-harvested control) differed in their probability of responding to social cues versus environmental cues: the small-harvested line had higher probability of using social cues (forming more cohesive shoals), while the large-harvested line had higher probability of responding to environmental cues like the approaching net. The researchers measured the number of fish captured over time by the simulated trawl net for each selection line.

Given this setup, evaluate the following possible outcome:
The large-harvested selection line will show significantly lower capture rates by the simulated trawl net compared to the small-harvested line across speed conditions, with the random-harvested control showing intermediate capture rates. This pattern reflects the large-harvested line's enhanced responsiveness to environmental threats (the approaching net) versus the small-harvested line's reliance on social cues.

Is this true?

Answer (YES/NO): YES